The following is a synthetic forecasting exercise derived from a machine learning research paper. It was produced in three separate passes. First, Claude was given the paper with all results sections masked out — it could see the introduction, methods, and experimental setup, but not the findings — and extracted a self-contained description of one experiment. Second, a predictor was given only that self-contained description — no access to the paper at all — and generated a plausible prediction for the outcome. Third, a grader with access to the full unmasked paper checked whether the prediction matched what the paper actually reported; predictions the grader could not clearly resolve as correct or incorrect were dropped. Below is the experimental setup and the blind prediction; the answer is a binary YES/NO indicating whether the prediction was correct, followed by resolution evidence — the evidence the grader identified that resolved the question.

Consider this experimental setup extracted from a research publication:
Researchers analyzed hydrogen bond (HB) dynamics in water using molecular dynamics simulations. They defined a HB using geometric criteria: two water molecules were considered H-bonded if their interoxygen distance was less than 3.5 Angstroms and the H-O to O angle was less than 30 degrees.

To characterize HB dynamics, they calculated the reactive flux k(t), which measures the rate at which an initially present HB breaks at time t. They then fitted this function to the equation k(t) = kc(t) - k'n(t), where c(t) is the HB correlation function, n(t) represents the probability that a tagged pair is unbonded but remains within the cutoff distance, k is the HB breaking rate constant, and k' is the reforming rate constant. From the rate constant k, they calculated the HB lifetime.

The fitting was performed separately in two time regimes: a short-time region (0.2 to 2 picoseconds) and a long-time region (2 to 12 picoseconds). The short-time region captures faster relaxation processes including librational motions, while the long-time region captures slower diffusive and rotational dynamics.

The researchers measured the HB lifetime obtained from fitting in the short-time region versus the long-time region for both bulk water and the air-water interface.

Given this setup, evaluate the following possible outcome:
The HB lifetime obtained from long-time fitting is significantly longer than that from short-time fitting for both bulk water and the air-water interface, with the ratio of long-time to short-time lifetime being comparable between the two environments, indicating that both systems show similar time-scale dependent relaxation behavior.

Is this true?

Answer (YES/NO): NO